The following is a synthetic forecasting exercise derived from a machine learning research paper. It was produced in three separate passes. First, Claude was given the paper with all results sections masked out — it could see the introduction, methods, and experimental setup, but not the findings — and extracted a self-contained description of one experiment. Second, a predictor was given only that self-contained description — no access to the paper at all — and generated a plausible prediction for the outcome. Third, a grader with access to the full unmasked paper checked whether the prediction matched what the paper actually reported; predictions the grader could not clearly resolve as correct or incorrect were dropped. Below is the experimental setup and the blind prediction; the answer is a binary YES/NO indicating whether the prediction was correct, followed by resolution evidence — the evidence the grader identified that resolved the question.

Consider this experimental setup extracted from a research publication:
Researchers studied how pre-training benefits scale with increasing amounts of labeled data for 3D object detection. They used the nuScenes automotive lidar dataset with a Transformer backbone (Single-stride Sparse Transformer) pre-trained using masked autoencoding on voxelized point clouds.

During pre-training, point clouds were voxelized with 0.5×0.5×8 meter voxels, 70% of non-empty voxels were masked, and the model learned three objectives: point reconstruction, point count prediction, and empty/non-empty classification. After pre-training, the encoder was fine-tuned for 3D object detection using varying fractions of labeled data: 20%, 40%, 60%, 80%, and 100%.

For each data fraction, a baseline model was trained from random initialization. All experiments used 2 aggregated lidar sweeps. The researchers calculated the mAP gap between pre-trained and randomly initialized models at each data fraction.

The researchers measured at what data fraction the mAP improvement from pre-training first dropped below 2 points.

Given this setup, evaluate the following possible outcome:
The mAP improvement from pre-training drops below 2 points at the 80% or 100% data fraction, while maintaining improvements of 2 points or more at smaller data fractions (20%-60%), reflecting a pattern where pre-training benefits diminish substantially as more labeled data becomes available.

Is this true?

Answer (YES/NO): YES